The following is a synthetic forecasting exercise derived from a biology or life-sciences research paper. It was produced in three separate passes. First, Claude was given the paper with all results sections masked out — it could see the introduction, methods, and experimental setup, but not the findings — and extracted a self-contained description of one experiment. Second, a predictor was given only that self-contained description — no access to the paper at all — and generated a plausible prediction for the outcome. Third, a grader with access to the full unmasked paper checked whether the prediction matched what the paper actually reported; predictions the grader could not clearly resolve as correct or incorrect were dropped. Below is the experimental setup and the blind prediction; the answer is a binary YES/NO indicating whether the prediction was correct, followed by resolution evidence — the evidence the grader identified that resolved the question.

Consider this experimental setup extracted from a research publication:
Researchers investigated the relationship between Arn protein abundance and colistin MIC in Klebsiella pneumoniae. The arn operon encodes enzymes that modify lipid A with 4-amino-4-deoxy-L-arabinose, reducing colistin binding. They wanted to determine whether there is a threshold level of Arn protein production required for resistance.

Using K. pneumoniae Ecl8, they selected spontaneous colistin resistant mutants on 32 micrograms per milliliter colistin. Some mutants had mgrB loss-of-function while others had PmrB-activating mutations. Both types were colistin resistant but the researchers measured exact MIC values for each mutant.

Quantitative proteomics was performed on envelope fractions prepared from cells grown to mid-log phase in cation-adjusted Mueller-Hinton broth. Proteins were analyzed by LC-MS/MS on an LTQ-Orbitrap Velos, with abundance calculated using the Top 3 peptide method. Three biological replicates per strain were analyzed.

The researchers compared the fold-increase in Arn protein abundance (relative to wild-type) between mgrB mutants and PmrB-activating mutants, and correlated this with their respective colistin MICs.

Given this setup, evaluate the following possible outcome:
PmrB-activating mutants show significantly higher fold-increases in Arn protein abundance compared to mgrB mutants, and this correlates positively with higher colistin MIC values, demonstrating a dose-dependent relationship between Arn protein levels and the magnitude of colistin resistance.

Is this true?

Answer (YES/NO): NO